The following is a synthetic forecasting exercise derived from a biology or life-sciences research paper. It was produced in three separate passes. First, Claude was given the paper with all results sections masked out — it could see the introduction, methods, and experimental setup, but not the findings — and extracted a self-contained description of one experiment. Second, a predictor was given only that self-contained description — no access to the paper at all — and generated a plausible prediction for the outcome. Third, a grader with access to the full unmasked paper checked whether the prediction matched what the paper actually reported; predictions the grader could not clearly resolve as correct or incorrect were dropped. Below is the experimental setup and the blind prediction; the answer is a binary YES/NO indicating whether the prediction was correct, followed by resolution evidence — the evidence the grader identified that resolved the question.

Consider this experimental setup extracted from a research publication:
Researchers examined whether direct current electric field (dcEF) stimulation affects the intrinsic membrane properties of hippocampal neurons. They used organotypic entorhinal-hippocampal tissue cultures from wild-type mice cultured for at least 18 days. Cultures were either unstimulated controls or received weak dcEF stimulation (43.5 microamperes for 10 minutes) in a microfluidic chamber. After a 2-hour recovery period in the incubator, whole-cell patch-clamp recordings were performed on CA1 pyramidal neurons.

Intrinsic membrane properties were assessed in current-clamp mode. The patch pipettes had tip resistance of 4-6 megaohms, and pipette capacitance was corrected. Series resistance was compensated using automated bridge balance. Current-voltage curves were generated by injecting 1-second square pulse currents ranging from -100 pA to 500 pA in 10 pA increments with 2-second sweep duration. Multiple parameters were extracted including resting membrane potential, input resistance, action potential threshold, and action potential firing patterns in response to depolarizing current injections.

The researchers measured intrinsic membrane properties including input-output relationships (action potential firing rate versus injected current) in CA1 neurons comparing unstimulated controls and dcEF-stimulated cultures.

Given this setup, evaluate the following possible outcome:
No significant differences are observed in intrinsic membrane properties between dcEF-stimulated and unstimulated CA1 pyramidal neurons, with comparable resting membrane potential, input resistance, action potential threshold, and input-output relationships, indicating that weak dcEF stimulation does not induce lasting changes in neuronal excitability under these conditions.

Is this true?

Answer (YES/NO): YES